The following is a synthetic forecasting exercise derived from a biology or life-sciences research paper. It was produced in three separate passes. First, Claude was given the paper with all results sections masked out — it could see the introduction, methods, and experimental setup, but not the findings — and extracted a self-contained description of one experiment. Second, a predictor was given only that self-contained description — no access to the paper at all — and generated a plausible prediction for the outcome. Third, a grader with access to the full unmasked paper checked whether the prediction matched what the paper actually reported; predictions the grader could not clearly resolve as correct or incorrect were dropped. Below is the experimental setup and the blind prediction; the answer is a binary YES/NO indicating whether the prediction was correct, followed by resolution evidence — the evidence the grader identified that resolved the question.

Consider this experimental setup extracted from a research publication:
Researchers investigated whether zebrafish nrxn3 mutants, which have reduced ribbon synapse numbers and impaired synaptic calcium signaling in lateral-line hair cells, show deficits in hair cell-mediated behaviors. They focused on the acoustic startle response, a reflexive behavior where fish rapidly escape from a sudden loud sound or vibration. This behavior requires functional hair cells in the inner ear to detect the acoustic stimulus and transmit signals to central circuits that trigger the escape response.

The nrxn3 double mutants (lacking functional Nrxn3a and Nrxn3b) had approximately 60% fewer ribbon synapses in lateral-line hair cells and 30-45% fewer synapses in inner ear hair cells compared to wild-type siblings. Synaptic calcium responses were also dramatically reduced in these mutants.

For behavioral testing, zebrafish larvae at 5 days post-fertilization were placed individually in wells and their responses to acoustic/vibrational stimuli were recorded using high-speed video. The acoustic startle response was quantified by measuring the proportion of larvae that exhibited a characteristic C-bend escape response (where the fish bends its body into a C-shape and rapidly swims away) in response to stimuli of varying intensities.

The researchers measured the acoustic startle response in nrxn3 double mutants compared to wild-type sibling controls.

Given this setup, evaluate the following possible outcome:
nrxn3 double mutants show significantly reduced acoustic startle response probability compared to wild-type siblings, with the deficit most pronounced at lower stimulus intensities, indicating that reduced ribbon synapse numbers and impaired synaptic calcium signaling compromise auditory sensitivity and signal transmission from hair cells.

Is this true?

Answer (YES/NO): NO